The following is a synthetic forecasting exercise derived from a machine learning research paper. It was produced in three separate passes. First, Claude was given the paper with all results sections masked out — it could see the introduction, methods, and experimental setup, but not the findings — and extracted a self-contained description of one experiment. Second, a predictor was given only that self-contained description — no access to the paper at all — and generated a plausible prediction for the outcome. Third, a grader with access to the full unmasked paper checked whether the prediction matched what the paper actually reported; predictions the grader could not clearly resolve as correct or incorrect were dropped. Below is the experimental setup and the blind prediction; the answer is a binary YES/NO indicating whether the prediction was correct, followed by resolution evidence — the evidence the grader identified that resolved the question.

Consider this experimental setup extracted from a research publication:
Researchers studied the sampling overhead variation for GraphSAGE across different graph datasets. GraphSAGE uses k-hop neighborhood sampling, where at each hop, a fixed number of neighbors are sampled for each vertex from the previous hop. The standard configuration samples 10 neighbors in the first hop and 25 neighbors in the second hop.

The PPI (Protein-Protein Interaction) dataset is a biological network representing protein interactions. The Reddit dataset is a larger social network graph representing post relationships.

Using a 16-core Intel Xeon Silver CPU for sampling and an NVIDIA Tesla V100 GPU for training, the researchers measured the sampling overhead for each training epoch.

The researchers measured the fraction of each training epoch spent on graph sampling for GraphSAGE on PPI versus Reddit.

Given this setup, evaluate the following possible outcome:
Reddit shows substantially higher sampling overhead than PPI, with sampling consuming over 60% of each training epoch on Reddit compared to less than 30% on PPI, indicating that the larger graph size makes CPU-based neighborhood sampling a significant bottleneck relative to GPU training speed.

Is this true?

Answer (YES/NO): NO